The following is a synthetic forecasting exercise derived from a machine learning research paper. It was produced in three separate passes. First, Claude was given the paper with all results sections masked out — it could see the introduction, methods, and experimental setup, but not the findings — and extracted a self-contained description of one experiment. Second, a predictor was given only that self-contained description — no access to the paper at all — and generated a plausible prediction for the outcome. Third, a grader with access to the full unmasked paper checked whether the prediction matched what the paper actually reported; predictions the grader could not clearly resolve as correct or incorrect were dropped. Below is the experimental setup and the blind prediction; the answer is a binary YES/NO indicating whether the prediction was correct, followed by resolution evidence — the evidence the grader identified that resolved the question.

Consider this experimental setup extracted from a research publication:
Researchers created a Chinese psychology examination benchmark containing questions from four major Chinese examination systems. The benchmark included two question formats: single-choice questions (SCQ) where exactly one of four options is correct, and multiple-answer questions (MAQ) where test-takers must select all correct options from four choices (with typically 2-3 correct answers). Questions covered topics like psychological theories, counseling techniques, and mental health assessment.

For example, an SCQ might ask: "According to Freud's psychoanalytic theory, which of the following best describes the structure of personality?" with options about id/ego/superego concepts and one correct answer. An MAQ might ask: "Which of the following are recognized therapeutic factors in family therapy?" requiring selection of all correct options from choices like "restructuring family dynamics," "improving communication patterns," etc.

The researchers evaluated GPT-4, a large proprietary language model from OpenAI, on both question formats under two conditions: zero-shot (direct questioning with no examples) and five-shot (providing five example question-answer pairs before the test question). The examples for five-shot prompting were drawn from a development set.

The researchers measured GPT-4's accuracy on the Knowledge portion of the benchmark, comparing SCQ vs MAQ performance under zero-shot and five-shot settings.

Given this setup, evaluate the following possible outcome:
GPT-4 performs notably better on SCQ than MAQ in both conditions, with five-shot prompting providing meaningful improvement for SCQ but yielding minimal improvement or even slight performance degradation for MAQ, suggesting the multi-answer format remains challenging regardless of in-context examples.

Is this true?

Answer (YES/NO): NO